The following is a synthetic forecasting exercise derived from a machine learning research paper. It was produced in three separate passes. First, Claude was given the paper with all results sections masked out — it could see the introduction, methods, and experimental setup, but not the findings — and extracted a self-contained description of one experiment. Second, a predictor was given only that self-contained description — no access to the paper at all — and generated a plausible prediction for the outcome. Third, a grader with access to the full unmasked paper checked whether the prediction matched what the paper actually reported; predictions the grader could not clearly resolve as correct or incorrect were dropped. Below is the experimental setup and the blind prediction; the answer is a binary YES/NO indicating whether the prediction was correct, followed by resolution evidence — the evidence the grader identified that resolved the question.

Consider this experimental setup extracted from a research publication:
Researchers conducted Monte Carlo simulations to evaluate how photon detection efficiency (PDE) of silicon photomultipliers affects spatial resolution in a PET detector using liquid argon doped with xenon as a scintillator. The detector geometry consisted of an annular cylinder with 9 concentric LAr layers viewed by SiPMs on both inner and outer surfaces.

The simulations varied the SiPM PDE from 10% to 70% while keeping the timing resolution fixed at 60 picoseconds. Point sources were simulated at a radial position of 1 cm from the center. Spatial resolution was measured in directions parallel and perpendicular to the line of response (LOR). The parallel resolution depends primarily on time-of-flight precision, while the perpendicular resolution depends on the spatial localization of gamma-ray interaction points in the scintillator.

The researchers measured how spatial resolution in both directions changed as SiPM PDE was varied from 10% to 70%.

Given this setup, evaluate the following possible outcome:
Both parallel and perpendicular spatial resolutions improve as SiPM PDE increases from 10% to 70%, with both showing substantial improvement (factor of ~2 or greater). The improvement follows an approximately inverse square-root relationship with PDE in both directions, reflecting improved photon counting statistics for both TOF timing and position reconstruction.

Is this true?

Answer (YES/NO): NO